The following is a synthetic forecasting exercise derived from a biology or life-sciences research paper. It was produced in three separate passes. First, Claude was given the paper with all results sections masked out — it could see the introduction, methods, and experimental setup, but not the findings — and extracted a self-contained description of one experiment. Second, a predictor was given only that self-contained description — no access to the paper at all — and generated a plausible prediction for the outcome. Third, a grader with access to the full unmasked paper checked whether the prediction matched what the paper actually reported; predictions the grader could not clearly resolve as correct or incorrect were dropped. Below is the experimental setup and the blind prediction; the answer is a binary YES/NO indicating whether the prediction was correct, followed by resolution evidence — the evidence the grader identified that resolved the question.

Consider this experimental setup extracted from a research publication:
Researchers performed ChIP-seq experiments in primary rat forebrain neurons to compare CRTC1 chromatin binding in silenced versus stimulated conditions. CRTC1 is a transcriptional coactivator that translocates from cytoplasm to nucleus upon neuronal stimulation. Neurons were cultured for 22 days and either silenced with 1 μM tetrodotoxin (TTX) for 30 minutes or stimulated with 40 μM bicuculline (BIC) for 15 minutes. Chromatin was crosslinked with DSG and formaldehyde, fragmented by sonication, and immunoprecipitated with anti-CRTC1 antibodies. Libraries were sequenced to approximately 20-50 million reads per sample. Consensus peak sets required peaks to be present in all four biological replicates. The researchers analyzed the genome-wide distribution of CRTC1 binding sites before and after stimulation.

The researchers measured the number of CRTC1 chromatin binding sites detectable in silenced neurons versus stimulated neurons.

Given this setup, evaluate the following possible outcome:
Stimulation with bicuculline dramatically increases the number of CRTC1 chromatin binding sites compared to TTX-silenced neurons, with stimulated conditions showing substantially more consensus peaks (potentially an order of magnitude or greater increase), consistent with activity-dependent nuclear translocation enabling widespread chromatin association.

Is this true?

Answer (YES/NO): YES